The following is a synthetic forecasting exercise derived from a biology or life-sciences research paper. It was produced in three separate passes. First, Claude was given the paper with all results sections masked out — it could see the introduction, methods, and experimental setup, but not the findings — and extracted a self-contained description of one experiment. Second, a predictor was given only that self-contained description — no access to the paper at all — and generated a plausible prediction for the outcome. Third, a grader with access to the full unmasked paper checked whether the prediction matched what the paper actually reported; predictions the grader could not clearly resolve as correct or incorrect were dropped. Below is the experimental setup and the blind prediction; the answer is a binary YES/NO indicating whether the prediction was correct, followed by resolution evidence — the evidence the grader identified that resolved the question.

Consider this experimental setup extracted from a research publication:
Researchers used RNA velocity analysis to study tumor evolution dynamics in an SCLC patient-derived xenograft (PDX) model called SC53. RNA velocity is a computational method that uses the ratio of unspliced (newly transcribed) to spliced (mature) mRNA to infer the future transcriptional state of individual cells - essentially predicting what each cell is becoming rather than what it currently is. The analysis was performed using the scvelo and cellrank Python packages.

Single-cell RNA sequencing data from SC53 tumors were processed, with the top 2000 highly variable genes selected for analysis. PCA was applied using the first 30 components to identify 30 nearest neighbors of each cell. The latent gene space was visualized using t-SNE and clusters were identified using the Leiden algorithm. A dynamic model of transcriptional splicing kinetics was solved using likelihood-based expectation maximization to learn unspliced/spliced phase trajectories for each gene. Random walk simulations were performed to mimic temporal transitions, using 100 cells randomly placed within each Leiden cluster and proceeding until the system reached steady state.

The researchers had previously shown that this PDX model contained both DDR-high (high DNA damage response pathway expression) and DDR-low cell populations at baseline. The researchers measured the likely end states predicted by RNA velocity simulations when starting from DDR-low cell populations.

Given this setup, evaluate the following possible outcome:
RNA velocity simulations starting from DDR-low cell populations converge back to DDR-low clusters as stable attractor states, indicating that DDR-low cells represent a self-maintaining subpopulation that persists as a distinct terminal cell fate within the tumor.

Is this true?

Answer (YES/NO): NO